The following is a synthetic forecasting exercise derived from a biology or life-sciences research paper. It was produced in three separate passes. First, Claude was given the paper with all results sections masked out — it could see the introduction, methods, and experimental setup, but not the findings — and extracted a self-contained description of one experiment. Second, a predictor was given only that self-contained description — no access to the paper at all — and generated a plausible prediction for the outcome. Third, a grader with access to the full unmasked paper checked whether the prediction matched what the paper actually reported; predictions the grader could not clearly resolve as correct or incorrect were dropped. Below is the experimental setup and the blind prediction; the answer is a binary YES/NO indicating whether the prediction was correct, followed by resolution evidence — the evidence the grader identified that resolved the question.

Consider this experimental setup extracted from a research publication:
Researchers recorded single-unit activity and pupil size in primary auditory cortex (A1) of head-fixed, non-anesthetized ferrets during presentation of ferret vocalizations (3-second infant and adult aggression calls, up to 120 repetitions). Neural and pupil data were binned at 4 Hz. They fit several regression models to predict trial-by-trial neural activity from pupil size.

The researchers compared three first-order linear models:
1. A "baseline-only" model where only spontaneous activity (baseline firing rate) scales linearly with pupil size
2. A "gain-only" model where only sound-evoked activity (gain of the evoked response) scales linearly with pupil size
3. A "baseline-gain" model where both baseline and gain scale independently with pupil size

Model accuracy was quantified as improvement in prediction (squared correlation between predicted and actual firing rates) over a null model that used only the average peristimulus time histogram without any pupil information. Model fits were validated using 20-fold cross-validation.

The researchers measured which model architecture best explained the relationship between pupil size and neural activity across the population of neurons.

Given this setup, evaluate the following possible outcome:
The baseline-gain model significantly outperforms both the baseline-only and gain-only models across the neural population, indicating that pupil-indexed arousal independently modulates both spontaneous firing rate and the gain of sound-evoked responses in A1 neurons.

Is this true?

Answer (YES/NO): YES